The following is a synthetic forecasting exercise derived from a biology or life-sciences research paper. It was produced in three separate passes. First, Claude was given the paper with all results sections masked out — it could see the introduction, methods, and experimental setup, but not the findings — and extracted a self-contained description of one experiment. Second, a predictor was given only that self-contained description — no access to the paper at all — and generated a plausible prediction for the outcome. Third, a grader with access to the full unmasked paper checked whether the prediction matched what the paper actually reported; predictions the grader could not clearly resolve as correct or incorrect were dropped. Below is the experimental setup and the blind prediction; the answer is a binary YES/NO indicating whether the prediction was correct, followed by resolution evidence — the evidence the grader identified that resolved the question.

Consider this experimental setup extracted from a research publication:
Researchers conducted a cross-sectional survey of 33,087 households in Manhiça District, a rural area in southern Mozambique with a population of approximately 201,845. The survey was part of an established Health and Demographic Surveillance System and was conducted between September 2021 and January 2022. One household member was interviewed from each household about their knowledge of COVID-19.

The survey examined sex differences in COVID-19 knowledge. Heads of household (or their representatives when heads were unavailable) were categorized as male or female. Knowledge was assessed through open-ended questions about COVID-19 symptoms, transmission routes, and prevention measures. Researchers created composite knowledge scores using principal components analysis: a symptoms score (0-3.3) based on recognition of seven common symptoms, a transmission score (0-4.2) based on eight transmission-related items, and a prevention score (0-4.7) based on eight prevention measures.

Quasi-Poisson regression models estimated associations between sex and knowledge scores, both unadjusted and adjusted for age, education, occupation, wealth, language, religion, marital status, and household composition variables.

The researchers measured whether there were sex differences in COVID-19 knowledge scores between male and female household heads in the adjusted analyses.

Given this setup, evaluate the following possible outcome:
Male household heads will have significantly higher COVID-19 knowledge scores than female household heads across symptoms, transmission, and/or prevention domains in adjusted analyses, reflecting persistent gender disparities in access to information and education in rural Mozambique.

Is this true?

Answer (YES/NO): YES